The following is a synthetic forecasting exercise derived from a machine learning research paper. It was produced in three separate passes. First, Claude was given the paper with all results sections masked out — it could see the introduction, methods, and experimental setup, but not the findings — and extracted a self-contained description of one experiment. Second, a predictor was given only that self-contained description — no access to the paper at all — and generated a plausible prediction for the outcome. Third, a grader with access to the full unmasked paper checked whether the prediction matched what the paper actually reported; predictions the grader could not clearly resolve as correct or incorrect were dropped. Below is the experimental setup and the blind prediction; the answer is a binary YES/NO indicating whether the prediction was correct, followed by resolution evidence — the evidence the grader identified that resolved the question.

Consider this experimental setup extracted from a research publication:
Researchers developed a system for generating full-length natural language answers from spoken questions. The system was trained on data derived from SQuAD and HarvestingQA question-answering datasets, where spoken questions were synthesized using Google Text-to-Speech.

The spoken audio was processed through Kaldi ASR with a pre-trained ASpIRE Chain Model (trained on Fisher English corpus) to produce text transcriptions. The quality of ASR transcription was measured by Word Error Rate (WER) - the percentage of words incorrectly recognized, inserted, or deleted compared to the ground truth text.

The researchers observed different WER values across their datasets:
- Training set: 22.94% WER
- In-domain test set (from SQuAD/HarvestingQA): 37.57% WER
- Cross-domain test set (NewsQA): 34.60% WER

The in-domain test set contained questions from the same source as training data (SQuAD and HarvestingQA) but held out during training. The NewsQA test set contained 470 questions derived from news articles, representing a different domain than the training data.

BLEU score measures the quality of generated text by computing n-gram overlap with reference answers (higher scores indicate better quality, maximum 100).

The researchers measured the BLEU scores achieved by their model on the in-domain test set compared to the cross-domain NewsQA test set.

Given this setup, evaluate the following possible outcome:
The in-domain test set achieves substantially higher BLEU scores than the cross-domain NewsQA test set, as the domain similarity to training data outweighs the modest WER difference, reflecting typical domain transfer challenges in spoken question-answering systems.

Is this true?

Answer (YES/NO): NO